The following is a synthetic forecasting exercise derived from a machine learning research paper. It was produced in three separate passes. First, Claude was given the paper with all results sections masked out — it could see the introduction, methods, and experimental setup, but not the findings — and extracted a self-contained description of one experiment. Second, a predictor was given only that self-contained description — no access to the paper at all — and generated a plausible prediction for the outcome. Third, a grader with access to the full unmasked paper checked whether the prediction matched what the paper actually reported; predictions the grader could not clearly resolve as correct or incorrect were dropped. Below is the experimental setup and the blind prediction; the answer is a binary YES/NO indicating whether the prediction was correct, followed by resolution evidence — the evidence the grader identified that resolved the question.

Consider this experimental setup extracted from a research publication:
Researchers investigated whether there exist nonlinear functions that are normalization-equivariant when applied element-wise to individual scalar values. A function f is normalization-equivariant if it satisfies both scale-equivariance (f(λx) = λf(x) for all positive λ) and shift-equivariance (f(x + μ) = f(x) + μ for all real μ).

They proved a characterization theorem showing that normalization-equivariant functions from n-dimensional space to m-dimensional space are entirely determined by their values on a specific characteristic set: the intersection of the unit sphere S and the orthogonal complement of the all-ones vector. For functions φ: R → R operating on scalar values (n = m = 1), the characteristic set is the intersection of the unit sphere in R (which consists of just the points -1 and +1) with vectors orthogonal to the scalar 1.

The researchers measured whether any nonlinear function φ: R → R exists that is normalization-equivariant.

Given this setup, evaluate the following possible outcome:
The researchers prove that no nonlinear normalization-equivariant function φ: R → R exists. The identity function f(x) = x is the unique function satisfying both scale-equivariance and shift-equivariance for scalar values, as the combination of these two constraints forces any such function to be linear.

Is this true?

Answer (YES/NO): YES